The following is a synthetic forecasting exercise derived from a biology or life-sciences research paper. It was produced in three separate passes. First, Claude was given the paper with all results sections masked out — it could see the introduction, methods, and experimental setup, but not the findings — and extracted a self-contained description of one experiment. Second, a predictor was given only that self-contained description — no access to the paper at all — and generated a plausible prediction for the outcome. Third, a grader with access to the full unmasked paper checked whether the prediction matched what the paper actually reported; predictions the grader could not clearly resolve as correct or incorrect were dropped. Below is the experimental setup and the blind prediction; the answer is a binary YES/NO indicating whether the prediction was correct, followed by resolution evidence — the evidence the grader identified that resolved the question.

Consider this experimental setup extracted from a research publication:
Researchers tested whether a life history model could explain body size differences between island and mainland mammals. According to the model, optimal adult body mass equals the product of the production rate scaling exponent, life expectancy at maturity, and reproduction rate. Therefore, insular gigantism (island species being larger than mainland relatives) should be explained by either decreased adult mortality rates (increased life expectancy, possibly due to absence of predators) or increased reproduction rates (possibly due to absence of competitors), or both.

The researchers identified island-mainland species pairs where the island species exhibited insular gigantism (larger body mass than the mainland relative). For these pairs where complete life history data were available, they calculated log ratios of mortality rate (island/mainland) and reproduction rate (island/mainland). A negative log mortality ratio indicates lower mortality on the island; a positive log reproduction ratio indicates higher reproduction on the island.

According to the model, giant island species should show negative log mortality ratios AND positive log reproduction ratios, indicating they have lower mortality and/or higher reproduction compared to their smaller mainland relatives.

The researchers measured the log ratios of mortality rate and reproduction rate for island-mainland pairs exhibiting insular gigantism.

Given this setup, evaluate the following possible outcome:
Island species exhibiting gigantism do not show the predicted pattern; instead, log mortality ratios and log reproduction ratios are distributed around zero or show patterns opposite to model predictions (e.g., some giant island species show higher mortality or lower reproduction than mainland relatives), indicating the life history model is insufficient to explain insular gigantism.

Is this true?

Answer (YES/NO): NO